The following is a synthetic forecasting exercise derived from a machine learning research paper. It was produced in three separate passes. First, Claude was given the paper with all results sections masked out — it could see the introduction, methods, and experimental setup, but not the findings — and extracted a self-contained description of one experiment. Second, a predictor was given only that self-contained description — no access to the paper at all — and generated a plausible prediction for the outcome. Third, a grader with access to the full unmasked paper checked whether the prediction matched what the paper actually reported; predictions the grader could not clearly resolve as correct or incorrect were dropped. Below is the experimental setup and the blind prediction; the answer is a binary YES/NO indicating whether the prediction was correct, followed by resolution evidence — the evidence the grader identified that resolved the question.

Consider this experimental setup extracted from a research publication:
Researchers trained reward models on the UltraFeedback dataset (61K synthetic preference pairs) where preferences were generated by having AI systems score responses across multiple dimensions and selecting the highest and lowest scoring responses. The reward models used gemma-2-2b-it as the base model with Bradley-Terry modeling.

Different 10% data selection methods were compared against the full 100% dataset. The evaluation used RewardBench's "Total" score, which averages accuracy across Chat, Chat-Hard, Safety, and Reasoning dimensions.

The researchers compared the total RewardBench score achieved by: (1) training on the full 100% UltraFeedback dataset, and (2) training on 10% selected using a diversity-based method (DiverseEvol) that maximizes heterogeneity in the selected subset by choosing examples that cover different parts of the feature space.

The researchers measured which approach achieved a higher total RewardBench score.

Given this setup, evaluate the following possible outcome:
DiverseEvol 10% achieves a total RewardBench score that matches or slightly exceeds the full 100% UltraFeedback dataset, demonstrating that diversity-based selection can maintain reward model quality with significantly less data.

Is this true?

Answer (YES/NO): NO